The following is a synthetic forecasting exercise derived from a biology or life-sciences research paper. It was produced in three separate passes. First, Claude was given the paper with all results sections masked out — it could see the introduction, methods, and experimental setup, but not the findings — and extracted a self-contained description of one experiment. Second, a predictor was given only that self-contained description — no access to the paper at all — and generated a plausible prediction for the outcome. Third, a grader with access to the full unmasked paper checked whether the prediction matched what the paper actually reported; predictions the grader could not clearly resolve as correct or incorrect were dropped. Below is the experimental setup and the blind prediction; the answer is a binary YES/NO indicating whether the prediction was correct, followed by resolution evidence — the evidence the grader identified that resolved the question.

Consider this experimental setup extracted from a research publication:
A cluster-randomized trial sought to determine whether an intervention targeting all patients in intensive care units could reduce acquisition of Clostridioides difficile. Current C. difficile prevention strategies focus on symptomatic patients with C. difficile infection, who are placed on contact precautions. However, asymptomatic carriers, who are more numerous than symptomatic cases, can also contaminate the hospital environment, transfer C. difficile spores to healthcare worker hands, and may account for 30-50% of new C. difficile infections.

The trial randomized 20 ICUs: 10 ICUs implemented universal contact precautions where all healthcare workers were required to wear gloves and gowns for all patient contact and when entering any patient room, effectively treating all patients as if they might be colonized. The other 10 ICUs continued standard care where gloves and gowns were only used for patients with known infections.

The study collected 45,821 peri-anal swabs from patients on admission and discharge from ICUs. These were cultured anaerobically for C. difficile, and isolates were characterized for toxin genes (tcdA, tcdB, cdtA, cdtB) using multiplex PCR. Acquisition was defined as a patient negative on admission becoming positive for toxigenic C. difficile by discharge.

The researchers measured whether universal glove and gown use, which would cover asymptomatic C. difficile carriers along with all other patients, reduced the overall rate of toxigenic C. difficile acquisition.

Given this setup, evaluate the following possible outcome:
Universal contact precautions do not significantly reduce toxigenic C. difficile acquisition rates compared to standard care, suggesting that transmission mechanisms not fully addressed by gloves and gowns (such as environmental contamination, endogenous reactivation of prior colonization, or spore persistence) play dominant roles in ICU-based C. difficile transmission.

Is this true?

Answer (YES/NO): YES